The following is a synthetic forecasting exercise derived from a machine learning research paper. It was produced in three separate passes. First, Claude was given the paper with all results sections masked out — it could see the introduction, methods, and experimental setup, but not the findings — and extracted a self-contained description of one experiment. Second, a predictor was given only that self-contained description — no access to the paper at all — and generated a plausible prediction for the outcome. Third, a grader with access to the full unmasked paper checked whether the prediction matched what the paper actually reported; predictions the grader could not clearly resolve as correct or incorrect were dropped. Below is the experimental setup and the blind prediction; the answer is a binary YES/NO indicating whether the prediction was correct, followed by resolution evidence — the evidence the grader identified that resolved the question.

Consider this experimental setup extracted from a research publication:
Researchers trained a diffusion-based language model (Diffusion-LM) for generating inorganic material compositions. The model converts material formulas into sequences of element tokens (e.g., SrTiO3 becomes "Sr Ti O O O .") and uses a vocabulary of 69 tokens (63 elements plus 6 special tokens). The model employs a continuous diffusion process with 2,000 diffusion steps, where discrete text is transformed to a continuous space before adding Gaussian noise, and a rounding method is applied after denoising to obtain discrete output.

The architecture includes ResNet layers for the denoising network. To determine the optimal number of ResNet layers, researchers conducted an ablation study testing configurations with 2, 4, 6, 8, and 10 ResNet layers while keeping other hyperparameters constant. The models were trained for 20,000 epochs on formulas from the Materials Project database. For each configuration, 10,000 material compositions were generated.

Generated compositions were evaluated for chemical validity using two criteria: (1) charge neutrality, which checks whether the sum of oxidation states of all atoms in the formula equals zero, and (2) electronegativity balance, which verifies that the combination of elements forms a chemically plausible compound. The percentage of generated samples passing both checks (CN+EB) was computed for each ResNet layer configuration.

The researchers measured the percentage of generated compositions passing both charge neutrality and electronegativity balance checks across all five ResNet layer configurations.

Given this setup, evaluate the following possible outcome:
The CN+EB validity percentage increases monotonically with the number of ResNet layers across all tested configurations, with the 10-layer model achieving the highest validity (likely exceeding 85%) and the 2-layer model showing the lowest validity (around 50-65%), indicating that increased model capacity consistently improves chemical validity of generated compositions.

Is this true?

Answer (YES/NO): NO